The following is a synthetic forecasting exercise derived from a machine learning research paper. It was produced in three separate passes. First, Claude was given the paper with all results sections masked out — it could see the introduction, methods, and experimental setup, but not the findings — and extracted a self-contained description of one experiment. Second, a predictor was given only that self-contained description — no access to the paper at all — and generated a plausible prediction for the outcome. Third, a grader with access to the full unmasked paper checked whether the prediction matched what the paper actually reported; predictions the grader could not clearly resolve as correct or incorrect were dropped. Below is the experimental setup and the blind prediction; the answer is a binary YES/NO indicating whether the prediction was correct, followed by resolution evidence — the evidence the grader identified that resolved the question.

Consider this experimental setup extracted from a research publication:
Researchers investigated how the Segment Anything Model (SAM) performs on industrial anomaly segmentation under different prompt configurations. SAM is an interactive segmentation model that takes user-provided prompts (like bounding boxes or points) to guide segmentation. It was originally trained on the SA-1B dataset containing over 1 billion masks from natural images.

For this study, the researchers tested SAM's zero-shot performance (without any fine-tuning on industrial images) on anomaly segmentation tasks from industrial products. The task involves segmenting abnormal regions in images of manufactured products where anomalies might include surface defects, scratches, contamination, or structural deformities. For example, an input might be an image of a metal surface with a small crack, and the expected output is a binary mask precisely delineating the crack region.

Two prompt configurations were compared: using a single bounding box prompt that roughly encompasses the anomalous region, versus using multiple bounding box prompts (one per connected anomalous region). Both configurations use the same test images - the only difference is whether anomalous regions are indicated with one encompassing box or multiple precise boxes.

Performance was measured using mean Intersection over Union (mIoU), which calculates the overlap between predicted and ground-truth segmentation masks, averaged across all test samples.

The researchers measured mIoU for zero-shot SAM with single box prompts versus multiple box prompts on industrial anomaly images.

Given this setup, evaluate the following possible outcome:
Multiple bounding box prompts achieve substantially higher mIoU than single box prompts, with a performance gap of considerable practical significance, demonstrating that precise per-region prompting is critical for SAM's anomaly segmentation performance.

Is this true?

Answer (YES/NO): NO